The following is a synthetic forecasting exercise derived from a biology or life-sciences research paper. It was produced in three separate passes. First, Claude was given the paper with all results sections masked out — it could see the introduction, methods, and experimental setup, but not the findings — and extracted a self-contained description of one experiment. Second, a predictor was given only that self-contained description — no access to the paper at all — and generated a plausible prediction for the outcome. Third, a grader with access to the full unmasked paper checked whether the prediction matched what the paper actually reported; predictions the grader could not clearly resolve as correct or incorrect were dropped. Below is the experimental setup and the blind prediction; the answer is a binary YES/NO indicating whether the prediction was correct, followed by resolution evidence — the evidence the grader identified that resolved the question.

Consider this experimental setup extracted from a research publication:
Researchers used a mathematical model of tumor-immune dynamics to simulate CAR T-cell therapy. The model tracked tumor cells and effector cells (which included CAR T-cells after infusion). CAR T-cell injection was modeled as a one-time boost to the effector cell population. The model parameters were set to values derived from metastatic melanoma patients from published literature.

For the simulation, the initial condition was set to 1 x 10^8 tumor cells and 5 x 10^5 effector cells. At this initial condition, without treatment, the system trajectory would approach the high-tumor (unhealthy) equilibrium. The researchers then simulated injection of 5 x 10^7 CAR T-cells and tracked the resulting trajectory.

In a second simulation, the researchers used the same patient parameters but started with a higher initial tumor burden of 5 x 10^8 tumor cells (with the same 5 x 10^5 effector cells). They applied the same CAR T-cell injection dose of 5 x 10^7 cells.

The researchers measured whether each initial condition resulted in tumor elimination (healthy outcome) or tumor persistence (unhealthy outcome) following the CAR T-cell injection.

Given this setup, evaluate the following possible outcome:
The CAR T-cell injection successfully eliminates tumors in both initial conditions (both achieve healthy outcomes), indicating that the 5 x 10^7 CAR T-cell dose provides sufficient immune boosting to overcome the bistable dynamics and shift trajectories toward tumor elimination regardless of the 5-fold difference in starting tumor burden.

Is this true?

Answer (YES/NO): NO